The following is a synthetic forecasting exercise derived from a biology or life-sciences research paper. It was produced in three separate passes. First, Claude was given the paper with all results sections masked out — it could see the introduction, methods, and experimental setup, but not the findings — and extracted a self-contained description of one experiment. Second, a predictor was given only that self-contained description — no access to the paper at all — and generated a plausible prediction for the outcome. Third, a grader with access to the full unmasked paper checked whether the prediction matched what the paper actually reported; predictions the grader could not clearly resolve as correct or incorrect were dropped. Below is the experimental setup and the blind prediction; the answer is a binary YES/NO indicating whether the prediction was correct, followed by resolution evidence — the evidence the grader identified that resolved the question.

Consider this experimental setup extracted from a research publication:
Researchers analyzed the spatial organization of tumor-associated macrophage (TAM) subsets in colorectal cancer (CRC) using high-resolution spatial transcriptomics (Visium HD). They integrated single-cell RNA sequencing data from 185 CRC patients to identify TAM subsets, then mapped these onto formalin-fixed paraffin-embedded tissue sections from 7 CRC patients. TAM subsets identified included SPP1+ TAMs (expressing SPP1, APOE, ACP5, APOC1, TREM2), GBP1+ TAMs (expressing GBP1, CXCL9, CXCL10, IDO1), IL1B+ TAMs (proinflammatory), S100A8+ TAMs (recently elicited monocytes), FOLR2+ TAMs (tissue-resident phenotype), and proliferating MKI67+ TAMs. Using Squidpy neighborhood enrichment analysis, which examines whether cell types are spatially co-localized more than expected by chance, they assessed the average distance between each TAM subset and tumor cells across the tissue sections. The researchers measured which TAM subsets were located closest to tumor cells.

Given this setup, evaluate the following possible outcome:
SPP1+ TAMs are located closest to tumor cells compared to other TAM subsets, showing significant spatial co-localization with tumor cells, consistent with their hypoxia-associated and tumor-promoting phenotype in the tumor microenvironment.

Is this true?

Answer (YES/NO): NO